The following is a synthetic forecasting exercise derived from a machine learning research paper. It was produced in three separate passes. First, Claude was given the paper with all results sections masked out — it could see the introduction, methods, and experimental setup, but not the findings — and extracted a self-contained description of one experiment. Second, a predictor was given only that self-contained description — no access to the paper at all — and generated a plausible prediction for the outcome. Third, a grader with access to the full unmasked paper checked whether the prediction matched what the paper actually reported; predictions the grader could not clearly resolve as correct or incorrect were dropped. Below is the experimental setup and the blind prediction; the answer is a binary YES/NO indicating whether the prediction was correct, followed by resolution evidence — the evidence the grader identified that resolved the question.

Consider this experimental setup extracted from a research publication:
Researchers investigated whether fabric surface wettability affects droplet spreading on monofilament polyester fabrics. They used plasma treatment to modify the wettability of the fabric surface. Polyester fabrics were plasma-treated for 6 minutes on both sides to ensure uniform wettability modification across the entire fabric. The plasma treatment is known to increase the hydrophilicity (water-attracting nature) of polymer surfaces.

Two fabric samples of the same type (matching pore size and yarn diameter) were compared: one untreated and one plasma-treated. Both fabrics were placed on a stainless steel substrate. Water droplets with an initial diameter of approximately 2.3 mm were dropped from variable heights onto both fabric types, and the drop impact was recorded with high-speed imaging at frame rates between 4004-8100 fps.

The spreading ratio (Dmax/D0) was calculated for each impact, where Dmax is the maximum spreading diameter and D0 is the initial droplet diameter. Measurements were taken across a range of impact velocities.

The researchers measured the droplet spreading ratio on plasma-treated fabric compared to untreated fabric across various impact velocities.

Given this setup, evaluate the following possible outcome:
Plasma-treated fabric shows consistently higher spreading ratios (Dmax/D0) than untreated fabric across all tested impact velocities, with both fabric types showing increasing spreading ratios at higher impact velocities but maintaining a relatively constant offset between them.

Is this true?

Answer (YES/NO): NO